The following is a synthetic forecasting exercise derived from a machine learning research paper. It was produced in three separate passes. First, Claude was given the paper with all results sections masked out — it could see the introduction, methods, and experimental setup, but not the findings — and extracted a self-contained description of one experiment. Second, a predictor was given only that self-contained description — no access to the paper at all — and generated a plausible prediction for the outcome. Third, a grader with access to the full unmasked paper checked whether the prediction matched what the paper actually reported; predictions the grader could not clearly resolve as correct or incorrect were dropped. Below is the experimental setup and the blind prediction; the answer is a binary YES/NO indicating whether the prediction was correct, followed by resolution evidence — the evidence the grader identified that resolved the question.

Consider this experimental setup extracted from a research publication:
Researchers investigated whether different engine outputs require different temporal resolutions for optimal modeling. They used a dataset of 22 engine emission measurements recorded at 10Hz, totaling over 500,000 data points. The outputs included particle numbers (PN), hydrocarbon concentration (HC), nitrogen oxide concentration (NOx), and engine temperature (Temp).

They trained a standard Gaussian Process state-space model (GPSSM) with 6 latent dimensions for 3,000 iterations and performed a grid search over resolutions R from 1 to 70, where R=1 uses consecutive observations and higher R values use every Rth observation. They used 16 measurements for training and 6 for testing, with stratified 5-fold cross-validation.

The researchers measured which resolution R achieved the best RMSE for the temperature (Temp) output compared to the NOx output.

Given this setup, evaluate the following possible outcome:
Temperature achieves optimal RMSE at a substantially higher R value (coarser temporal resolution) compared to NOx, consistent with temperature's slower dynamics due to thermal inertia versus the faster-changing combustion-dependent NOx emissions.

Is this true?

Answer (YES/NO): YES